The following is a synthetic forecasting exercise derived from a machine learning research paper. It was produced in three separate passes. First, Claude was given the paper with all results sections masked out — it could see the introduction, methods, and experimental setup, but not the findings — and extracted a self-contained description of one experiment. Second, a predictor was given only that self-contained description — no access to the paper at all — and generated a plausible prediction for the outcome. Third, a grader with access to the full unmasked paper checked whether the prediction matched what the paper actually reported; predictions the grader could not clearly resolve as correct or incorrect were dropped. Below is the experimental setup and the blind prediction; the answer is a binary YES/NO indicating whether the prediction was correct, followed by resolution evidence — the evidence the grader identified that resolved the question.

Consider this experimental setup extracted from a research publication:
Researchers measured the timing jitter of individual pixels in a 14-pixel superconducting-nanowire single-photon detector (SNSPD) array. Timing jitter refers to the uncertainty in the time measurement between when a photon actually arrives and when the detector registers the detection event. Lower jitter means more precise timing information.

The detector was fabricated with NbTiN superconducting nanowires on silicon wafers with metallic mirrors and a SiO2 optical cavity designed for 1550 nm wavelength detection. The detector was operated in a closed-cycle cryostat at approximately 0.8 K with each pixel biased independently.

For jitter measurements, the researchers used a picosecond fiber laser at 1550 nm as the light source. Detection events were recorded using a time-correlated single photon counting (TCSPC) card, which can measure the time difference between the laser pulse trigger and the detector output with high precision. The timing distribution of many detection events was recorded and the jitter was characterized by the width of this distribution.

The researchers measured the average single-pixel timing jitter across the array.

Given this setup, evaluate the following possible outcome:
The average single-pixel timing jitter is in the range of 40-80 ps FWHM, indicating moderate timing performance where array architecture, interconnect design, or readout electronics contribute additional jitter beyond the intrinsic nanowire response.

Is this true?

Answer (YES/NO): NO